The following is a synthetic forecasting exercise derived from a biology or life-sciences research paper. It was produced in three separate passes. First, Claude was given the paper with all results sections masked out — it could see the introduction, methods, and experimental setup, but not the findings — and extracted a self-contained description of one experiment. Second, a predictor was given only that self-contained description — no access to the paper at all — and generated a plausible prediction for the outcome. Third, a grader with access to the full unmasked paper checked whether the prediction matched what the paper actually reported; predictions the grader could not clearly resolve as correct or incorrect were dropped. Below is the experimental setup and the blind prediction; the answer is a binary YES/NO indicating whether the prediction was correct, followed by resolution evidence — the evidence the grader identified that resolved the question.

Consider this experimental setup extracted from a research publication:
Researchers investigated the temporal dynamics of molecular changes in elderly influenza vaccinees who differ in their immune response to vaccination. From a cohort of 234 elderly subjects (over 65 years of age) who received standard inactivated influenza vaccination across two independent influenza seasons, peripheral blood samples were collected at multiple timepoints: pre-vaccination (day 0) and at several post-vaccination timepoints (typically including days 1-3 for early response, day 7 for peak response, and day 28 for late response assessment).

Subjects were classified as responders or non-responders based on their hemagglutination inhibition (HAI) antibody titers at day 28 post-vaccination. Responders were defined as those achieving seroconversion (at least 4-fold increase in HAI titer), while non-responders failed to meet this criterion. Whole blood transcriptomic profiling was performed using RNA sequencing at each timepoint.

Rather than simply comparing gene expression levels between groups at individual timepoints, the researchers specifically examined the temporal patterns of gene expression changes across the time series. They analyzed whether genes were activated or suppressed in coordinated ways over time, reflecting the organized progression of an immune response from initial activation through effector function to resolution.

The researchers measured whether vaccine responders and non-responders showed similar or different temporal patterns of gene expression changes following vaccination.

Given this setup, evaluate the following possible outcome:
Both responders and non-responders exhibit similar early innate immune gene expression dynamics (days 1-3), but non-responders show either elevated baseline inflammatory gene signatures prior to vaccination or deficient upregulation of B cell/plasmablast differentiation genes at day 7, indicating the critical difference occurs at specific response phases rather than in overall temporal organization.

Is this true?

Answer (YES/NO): NO